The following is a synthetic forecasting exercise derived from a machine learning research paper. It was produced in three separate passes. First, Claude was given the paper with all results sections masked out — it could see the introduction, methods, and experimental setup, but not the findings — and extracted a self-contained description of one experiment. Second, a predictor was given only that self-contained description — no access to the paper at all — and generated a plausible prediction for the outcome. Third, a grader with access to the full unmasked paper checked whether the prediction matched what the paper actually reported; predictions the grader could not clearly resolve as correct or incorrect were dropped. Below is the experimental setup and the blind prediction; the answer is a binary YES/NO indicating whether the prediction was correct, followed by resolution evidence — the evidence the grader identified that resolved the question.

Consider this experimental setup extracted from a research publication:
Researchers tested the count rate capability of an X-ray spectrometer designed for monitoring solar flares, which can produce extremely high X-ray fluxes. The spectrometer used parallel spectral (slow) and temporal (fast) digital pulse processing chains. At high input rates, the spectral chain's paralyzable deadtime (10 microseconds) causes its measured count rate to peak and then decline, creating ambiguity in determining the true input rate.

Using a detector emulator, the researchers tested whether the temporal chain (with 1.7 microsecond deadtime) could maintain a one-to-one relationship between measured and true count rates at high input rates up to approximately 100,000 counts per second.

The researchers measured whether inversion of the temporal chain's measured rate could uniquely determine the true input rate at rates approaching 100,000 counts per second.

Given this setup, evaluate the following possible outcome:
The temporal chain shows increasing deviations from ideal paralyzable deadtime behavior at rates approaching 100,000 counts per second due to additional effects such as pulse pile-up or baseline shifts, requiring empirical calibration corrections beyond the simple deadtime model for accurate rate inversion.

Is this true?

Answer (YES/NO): NO